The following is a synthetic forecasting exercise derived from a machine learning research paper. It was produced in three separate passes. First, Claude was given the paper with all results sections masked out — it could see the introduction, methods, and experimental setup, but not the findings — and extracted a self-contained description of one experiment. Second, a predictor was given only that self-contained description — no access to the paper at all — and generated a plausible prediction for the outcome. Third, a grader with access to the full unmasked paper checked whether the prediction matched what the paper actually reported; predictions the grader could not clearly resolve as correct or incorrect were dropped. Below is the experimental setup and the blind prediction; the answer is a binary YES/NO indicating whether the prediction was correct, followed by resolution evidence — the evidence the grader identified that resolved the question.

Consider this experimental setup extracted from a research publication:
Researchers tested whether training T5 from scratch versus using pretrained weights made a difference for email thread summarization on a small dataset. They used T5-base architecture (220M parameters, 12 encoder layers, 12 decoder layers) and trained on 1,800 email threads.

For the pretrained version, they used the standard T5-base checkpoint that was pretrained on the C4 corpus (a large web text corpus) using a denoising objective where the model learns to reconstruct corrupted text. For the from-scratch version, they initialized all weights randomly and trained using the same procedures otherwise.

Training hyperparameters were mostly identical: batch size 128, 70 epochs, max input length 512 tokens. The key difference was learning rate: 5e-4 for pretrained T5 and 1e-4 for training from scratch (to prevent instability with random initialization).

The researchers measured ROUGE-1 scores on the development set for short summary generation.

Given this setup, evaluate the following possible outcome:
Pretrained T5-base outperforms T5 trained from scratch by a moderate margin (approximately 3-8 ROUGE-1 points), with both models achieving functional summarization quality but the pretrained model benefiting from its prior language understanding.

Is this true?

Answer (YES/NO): NO